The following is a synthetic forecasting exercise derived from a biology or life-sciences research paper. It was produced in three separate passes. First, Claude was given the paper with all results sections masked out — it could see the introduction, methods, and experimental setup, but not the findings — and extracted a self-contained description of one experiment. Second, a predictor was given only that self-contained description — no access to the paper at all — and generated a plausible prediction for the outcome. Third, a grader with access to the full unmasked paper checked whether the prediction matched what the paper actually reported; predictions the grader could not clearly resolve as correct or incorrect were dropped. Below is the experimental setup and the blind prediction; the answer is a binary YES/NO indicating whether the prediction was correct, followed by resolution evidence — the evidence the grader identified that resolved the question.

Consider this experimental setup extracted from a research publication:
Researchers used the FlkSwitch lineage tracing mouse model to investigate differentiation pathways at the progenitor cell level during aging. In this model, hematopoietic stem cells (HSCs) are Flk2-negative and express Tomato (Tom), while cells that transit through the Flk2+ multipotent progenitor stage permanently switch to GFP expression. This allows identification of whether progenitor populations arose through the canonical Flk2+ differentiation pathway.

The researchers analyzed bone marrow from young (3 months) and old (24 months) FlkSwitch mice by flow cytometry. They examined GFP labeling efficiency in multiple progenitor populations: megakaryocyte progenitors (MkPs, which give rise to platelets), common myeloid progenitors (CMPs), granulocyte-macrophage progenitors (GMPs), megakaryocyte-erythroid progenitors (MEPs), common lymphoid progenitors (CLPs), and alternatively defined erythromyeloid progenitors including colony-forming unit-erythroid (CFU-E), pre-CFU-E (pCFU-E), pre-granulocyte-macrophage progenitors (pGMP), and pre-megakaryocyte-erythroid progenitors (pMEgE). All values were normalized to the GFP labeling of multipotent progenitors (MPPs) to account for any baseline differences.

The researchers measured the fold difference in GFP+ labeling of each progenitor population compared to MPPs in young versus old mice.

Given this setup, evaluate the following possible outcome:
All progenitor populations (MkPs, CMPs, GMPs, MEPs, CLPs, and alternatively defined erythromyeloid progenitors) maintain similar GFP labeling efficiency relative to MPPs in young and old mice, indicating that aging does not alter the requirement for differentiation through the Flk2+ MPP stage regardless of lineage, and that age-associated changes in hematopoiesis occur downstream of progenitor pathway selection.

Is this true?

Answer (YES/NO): NO